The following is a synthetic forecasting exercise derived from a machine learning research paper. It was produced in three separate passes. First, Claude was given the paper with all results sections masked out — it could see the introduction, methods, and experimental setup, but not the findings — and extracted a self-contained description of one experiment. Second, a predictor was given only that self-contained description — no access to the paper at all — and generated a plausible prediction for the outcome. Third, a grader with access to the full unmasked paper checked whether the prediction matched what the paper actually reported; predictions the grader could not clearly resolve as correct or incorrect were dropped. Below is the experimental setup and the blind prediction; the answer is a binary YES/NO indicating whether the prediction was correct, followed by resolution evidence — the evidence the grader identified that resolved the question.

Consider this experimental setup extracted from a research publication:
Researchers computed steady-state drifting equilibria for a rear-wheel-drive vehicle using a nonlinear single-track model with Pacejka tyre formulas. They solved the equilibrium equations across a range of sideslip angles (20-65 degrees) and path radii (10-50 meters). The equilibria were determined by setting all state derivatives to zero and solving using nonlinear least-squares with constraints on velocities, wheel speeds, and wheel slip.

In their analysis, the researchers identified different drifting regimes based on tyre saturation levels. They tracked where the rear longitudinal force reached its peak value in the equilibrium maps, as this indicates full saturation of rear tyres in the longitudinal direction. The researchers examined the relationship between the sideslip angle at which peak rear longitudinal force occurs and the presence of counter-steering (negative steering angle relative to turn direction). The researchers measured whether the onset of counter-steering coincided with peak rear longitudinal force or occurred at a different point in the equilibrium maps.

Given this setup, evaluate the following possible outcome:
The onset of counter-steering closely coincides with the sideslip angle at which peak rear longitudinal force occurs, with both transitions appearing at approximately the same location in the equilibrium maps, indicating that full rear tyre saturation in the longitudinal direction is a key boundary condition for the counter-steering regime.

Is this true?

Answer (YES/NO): YES